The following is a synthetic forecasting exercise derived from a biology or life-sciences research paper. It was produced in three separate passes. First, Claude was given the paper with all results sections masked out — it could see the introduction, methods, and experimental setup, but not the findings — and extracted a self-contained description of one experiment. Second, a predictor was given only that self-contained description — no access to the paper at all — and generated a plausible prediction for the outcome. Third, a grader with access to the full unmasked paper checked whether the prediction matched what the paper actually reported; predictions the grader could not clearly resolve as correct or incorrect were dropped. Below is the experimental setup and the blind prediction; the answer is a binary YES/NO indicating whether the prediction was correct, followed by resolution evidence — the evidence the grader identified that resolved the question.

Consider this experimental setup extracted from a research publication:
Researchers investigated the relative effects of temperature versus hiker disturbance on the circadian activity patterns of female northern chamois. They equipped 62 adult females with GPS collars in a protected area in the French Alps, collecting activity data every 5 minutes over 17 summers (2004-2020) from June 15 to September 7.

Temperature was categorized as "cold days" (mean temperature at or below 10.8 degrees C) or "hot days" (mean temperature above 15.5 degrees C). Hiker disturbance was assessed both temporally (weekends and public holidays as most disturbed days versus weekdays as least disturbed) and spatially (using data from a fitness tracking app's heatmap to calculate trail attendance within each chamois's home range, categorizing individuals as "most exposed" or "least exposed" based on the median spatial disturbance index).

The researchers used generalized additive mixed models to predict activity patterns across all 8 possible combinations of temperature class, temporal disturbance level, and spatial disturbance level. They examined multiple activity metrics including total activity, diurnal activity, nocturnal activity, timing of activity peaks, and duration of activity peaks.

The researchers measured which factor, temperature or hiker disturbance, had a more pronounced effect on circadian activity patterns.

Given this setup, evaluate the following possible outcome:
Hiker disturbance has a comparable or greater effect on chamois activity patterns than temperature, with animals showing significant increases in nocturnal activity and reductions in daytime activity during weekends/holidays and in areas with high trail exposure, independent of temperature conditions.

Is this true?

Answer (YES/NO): NO